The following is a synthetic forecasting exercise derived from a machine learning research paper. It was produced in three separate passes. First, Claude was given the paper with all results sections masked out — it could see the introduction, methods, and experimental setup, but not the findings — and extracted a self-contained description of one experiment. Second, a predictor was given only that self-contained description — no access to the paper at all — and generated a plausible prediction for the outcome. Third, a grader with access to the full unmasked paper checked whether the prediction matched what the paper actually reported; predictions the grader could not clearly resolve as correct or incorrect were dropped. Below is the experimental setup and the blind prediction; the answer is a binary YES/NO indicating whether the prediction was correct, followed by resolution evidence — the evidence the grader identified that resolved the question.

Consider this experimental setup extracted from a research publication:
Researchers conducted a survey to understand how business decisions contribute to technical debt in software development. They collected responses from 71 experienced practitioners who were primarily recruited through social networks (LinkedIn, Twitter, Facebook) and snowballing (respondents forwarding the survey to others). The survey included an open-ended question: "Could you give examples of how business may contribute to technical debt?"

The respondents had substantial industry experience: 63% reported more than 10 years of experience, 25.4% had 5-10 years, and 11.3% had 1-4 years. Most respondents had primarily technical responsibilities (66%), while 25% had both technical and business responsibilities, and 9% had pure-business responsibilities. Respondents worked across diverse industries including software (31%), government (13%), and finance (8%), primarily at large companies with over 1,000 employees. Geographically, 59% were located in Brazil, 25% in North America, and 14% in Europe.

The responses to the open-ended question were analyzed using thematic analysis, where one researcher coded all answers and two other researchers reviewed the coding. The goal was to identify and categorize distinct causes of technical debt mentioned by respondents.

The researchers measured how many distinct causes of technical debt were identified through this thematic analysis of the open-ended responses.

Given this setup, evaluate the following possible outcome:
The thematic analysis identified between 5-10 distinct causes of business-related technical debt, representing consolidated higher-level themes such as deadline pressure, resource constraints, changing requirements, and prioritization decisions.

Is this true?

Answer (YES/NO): NO